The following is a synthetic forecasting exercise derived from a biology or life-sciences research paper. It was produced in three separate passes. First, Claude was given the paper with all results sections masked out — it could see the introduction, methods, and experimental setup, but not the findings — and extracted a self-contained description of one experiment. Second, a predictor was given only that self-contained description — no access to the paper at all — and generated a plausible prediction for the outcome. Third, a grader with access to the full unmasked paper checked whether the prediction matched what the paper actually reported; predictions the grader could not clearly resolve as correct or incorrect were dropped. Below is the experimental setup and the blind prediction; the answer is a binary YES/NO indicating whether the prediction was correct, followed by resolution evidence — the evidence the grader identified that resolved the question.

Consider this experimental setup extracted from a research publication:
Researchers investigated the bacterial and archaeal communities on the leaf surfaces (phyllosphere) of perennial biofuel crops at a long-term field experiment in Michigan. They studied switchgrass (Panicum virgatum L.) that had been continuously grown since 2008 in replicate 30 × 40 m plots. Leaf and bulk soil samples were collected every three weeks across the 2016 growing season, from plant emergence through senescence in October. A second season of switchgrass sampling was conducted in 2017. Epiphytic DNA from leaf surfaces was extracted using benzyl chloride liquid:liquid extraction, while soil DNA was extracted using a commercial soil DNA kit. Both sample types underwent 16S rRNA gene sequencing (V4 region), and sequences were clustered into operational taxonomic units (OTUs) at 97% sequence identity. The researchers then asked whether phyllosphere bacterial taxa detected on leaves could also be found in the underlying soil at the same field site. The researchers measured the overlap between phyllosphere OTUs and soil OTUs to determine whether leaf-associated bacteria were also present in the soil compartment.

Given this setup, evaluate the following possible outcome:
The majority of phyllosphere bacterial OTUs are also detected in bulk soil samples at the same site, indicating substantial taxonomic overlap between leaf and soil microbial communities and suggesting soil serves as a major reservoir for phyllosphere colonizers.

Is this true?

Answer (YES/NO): YES